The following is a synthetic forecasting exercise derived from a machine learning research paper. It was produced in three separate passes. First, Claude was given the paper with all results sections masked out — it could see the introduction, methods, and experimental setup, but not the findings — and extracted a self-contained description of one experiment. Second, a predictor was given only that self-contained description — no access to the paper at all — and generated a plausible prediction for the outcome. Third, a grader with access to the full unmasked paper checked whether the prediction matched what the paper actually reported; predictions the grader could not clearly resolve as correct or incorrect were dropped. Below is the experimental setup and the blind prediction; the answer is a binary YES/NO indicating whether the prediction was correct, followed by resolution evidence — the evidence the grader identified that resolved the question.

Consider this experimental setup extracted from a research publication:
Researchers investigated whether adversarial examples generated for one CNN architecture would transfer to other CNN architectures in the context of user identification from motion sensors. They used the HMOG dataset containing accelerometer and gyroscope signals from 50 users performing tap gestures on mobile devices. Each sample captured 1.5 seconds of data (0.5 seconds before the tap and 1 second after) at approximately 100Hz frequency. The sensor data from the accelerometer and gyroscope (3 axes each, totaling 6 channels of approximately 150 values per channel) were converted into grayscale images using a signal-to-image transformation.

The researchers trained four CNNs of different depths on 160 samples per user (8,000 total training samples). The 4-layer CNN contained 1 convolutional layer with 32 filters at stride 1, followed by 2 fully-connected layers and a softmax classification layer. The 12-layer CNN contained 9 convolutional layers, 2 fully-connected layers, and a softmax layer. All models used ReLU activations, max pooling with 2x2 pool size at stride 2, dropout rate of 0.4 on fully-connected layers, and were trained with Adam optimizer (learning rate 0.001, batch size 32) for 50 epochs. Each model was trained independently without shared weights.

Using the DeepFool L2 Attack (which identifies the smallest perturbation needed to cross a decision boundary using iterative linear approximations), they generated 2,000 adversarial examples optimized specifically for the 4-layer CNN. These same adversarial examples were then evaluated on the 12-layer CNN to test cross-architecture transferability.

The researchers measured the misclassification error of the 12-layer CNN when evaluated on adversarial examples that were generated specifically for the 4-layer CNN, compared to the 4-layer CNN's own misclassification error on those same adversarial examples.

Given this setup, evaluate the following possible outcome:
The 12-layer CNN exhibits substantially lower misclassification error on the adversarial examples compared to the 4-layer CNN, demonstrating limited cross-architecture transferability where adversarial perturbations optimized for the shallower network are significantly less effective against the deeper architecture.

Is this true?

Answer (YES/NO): YES